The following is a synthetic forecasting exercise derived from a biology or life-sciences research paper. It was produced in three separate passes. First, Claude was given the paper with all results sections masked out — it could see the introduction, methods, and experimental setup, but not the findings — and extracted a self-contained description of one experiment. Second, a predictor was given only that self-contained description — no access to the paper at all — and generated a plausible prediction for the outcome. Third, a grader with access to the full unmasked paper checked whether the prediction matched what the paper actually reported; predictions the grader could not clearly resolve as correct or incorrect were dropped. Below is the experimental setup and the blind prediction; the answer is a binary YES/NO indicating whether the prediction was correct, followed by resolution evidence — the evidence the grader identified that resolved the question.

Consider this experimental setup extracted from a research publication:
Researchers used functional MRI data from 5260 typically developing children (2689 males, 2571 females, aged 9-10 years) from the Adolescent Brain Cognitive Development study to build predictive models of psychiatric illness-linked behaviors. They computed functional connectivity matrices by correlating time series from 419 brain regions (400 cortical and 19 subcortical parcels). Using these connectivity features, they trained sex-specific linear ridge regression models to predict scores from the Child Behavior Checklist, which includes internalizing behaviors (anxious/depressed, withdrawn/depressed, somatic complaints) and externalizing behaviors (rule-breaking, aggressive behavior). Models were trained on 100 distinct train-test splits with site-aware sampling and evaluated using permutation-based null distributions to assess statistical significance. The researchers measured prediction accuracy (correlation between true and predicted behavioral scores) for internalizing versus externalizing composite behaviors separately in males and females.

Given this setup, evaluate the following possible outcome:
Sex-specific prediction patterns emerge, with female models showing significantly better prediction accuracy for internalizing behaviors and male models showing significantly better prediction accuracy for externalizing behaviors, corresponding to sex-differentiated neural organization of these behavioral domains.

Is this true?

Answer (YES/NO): NO